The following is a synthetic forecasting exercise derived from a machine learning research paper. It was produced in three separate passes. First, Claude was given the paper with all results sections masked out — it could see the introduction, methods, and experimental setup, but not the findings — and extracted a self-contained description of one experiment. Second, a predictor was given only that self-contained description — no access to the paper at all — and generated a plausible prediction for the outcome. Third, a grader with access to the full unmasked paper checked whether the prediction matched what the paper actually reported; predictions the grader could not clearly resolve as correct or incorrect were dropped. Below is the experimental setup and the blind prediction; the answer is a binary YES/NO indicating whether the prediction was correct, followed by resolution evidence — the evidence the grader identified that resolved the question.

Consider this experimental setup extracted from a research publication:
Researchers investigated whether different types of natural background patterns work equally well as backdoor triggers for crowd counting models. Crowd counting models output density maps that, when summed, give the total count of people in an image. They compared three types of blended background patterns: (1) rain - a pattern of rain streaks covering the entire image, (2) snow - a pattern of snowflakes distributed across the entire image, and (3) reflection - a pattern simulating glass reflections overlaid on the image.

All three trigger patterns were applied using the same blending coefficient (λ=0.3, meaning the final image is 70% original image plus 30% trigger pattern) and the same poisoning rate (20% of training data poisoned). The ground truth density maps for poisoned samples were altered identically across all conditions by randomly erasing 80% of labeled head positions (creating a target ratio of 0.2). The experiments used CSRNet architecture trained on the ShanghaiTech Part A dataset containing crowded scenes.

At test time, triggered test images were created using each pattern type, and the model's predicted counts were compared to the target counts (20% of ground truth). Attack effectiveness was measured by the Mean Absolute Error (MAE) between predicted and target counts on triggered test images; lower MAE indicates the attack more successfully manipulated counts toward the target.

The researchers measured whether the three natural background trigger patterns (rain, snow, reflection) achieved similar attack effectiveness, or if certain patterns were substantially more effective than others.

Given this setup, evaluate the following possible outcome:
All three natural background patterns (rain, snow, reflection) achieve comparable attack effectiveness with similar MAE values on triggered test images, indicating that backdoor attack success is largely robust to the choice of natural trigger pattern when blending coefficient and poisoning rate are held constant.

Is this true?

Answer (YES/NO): NO